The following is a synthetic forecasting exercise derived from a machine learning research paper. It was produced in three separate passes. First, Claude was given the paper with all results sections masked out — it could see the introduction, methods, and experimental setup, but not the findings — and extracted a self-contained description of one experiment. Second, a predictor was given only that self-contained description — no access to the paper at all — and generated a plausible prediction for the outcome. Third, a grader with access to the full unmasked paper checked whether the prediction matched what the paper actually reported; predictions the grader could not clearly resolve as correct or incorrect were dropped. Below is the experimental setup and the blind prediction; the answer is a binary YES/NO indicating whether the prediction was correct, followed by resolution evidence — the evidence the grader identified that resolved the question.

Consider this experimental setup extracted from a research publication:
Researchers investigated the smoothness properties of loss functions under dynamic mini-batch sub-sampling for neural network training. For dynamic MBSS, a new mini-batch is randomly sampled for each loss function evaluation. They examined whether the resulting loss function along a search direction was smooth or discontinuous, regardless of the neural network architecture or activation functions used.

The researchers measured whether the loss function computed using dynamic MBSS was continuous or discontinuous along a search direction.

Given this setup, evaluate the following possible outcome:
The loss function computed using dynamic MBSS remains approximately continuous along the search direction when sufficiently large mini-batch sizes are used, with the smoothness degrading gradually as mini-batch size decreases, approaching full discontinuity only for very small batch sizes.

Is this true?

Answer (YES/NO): NO